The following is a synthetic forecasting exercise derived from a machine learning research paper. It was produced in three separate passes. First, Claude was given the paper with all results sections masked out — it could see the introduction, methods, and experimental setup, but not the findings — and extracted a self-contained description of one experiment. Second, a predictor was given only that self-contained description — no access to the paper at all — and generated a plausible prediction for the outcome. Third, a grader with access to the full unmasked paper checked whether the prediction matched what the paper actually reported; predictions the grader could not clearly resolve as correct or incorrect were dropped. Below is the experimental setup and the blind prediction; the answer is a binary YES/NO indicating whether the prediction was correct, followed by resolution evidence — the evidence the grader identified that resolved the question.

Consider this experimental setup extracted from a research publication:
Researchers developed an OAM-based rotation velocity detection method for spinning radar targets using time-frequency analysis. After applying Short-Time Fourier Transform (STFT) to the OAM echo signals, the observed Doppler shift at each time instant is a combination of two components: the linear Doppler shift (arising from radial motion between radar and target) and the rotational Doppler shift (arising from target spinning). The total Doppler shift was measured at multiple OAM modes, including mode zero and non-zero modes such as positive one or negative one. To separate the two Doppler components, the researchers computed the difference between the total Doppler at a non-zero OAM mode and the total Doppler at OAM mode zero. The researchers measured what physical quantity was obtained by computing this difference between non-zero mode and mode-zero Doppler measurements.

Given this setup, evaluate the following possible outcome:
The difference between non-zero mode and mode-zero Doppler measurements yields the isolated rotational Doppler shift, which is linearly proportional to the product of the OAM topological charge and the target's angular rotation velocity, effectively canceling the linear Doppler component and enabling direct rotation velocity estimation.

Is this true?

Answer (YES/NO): YES